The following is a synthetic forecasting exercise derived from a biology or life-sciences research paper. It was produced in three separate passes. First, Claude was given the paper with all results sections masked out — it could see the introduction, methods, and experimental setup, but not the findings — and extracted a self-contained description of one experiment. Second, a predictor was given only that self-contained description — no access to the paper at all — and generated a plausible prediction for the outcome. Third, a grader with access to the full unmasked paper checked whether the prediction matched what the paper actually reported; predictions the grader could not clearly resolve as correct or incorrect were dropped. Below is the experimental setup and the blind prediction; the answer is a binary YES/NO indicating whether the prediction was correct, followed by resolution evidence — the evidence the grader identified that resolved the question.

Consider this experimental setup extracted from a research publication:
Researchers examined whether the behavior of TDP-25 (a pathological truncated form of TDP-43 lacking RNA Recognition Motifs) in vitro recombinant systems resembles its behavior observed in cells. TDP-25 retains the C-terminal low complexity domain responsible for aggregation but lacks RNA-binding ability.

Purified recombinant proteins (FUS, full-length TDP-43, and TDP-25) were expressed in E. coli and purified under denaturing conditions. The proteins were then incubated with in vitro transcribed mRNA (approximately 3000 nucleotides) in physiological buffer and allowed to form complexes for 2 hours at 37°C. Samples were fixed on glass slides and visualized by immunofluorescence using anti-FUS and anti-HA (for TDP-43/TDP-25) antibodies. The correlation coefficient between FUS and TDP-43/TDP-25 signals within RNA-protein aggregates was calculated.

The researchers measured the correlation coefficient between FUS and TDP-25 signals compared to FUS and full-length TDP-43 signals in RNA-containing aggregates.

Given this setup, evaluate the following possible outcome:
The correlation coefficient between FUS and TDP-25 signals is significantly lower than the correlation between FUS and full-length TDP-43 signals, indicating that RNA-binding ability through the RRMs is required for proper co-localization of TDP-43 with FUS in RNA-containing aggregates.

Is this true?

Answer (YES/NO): YES